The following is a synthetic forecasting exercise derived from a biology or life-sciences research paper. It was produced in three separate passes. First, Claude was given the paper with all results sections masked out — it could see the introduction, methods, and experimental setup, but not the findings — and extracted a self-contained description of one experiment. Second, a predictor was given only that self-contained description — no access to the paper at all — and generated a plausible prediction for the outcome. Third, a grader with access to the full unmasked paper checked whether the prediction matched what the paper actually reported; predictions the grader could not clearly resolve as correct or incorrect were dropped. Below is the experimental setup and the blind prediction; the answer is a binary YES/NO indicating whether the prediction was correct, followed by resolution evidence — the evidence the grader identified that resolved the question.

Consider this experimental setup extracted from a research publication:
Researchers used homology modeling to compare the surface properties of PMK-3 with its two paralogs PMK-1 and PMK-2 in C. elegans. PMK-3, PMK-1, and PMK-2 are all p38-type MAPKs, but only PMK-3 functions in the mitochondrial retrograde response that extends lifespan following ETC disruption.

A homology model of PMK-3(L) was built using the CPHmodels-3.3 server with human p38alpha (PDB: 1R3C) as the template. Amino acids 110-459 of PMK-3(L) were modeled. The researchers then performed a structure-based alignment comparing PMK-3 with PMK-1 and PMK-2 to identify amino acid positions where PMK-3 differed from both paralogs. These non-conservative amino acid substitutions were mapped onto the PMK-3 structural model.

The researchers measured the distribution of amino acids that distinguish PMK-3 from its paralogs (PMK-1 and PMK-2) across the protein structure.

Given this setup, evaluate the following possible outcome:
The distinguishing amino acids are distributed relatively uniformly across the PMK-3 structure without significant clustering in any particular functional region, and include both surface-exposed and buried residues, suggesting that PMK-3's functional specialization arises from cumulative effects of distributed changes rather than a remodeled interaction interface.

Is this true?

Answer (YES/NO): NO